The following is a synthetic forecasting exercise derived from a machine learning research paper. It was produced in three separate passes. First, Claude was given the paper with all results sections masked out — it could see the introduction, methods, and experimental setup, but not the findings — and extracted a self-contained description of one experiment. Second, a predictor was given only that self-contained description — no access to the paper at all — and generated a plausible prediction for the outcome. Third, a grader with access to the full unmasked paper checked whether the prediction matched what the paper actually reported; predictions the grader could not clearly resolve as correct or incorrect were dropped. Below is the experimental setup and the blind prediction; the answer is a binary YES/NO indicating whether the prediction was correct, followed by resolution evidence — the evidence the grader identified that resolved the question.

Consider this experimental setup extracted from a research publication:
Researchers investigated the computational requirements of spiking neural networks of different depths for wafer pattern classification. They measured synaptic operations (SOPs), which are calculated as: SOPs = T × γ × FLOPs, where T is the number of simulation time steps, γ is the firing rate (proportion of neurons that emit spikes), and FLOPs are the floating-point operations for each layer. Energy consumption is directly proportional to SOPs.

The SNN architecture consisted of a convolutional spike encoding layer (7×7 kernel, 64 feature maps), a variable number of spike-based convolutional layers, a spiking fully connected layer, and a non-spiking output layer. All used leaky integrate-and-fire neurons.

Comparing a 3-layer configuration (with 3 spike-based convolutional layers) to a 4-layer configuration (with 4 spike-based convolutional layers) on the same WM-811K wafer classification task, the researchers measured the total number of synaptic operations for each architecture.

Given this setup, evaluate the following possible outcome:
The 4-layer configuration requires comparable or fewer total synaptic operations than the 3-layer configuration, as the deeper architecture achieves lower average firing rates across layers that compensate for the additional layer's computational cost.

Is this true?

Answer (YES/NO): NO